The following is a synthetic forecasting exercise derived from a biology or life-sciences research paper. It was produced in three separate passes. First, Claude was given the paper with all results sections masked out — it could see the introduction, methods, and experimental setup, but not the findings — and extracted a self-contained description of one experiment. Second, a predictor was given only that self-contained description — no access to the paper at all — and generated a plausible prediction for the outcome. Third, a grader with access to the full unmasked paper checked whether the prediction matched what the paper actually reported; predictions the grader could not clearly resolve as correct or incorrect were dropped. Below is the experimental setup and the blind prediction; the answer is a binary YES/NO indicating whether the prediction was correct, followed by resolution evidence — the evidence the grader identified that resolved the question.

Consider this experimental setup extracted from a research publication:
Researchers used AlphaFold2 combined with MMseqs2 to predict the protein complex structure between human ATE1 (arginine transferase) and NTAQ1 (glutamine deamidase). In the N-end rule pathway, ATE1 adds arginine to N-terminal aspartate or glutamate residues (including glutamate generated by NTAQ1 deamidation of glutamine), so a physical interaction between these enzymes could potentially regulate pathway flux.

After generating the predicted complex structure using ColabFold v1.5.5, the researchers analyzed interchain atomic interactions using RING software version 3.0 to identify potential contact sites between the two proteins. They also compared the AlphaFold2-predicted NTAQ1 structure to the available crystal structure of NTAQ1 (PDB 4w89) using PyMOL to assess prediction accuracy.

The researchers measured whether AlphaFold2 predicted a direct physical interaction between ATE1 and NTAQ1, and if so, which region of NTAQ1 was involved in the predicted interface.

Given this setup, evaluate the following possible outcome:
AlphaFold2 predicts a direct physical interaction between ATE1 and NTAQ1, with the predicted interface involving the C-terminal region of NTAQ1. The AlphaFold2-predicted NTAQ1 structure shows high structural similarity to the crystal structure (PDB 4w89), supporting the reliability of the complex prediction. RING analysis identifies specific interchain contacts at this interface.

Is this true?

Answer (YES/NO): NO